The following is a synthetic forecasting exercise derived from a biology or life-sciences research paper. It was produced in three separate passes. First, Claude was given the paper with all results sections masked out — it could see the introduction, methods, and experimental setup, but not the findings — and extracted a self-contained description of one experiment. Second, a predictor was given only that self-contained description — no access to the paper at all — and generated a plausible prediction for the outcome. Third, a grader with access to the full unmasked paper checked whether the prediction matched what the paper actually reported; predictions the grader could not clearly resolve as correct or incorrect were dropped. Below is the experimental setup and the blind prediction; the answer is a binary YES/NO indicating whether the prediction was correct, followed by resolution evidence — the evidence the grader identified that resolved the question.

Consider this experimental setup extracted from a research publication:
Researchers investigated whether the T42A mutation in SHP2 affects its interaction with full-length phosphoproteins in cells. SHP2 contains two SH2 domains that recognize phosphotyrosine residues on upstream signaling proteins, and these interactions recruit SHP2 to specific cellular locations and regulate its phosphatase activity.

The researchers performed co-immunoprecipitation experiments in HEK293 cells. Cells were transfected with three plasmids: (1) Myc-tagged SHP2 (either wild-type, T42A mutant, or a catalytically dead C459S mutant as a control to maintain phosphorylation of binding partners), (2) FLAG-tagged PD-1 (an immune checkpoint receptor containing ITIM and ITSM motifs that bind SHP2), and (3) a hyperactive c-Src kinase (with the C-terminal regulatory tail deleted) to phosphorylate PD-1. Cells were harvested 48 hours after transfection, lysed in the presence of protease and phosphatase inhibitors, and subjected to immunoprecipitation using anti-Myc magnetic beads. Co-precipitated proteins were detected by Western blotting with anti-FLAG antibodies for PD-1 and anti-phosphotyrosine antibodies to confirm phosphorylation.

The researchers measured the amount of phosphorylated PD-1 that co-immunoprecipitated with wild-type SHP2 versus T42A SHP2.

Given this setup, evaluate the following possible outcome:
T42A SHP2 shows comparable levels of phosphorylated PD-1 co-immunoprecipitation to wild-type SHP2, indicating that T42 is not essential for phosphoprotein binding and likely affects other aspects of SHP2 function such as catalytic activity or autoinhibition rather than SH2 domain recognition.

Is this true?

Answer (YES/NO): NO